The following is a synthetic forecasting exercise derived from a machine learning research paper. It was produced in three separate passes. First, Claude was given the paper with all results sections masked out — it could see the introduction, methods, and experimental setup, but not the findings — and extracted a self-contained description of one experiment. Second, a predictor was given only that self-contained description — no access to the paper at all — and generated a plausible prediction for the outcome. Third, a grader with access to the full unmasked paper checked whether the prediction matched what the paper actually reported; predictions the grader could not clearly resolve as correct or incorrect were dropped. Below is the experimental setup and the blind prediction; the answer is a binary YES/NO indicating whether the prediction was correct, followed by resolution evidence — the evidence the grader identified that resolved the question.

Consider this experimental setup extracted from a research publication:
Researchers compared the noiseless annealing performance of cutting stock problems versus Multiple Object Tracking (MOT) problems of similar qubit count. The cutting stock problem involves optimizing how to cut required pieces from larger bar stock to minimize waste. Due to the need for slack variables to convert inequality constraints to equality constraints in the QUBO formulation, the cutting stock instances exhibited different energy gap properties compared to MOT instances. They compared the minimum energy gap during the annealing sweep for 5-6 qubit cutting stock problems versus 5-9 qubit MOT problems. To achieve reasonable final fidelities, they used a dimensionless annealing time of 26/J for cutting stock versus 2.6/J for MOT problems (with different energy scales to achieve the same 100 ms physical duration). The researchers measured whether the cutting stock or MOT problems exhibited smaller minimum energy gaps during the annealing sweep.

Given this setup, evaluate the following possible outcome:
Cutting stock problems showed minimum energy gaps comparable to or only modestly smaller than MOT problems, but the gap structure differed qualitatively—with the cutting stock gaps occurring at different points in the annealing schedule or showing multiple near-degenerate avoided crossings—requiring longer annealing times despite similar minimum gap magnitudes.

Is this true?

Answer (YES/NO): NO